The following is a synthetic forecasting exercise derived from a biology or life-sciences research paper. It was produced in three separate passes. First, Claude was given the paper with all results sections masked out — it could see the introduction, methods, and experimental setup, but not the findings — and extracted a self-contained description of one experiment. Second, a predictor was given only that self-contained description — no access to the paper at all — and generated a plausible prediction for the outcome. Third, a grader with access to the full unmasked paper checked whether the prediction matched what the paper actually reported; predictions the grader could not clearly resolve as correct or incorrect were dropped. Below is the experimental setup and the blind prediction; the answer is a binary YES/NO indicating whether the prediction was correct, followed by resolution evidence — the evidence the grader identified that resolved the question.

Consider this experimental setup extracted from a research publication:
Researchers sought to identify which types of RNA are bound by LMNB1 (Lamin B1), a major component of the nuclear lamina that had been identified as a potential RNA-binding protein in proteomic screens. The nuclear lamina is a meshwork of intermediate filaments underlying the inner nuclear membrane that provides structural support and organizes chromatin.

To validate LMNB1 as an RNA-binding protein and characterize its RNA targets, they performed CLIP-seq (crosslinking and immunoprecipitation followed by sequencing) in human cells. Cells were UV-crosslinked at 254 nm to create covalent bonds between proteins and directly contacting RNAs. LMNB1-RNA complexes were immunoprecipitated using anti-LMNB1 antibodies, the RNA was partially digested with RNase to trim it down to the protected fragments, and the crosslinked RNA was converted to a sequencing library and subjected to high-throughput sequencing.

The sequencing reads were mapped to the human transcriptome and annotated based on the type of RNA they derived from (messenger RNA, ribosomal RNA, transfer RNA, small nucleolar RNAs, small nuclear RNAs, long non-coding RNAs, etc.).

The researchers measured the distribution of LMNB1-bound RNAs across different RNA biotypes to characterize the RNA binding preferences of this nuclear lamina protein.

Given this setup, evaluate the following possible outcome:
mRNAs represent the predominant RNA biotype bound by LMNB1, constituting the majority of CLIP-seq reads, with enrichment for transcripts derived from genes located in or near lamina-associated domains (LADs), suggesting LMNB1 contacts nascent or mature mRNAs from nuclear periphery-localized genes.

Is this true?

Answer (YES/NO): NO